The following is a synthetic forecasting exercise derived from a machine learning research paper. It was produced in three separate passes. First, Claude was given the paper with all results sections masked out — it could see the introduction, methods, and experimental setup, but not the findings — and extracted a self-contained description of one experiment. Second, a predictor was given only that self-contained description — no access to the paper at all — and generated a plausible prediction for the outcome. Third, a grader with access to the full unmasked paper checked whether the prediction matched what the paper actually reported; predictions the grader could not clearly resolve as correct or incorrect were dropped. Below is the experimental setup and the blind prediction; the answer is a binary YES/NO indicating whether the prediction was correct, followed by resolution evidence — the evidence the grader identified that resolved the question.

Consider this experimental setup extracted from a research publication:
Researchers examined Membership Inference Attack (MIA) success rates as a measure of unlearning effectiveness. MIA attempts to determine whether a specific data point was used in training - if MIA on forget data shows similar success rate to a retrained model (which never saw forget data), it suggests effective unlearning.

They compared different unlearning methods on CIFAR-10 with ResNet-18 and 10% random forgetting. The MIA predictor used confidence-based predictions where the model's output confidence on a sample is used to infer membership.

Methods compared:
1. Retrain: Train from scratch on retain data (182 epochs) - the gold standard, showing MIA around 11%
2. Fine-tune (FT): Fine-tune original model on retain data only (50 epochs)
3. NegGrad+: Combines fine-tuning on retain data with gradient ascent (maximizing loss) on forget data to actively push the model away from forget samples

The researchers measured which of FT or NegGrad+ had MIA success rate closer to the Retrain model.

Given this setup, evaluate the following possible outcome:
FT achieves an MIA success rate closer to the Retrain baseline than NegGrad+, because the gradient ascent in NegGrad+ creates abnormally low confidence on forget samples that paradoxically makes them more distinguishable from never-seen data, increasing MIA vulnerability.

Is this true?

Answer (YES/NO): YES